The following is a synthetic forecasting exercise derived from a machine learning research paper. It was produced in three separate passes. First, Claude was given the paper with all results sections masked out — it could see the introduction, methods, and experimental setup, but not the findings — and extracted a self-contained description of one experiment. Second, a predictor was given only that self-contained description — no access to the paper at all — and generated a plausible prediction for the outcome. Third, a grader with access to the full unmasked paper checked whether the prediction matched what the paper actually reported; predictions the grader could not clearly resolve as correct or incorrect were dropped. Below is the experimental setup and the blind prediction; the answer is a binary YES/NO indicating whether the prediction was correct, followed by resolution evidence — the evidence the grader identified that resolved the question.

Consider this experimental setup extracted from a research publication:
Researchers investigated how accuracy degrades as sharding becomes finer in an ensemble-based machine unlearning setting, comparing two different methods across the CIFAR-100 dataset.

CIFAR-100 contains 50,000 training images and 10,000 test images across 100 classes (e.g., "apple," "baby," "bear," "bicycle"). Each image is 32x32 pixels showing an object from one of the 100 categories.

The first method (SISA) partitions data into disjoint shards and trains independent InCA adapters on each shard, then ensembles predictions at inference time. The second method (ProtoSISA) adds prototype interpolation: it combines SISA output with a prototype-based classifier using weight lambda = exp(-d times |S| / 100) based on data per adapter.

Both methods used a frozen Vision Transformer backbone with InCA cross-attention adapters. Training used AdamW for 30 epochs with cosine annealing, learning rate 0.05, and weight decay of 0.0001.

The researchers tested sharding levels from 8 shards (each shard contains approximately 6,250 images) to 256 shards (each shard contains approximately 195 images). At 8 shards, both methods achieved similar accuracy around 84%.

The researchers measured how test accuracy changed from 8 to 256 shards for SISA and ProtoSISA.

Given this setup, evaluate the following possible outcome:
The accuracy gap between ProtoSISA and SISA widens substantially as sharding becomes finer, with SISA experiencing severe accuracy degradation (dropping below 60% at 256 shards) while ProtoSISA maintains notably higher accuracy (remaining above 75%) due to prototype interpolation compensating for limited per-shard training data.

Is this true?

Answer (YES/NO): NO